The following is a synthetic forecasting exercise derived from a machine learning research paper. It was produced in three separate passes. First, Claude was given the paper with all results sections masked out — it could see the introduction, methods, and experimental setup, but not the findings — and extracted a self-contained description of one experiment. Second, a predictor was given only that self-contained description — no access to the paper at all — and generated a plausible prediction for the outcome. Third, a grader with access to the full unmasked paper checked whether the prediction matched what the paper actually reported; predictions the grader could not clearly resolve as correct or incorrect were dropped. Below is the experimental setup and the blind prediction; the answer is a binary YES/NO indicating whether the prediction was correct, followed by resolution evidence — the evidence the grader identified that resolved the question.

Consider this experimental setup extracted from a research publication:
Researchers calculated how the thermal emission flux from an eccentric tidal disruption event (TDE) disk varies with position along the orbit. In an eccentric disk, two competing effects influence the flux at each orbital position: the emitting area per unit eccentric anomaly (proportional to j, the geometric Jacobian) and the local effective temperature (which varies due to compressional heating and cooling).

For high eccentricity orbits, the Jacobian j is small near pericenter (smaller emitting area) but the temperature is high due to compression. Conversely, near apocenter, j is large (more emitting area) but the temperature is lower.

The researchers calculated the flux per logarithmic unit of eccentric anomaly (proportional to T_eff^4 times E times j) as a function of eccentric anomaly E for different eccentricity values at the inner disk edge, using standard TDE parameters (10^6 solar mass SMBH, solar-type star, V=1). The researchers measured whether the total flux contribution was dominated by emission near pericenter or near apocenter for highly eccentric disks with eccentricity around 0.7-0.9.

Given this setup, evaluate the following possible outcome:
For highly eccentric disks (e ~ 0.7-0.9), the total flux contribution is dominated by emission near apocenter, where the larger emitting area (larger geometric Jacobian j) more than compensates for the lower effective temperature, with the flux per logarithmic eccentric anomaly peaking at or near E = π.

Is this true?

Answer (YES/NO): NO